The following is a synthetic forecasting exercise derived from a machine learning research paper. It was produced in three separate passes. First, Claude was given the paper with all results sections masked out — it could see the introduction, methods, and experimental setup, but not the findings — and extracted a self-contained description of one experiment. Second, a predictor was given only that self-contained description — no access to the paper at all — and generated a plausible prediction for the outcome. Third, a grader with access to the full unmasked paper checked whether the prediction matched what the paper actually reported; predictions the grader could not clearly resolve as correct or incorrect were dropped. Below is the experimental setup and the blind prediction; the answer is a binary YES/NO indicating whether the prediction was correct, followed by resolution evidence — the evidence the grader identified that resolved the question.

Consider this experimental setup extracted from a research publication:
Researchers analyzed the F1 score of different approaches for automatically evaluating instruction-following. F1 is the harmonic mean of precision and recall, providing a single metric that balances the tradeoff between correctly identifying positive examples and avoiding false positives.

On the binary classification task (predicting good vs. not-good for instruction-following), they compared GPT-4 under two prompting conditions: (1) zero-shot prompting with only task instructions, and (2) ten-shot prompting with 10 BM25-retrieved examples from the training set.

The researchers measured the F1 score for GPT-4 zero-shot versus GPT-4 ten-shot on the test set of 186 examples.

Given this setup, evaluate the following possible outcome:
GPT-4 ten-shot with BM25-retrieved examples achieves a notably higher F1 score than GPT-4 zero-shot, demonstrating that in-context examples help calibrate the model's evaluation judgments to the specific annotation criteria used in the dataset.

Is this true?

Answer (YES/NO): NO